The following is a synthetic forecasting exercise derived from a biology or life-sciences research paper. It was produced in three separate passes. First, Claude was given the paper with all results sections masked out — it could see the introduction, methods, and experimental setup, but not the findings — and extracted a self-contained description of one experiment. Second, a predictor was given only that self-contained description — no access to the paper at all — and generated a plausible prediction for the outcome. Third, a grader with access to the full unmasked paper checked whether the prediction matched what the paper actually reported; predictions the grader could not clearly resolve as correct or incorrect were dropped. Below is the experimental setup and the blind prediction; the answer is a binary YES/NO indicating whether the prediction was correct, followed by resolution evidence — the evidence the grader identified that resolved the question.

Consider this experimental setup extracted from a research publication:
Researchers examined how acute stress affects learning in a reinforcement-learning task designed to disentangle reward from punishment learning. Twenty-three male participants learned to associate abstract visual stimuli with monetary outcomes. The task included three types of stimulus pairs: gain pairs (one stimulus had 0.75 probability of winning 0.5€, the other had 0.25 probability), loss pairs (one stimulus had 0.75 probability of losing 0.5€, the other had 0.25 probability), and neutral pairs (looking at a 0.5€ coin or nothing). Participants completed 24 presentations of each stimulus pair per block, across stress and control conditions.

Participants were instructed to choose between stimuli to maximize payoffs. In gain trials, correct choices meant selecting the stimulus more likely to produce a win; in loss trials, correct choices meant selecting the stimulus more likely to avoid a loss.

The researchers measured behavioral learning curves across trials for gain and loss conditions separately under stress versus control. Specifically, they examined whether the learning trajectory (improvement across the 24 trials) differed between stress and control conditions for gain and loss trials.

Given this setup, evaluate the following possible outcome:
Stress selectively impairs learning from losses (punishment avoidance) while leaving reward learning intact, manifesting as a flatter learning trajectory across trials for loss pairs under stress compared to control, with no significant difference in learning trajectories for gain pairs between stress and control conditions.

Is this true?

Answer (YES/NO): NO